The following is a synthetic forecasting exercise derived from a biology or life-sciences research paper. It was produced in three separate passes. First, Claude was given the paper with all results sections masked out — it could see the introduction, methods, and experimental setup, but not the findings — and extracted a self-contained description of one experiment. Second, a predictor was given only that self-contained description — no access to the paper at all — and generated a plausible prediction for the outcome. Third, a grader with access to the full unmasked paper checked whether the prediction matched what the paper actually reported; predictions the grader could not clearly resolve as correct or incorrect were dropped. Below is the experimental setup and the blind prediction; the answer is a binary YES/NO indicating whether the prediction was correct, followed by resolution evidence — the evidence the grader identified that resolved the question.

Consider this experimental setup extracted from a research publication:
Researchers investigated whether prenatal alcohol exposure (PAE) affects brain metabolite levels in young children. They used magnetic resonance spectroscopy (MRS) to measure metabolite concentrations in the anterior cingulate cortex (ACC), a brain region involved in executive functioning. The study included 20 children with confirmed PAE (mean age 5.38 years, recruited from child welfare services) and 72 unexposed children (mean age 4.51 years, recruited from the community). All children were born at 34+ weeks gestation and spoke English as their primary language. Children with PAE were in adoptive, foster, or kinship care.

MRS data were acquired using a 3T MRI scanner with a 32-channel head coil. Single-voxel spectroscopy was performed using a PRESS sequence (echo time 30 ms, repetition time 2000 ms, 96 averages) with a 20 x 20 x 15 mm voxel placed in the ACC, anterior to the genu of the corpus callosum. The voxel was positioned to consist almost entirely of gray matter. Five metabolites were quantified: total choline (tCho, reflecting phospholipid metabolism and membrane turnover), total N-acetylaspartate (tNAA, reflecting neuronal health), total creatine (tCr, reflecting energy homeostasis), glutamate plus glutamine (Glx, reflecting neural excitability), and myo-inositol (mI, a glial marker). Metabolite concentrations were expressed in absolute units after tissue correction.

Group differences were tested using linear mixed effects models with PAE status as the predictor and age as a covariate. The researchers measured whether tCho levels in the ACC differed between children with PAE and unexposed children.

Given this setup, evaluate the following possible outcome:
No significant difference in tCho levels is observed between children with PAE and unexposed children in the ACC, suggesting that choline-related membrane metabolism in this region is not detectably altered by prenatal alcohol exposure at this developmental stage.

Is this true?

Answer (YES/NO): NO